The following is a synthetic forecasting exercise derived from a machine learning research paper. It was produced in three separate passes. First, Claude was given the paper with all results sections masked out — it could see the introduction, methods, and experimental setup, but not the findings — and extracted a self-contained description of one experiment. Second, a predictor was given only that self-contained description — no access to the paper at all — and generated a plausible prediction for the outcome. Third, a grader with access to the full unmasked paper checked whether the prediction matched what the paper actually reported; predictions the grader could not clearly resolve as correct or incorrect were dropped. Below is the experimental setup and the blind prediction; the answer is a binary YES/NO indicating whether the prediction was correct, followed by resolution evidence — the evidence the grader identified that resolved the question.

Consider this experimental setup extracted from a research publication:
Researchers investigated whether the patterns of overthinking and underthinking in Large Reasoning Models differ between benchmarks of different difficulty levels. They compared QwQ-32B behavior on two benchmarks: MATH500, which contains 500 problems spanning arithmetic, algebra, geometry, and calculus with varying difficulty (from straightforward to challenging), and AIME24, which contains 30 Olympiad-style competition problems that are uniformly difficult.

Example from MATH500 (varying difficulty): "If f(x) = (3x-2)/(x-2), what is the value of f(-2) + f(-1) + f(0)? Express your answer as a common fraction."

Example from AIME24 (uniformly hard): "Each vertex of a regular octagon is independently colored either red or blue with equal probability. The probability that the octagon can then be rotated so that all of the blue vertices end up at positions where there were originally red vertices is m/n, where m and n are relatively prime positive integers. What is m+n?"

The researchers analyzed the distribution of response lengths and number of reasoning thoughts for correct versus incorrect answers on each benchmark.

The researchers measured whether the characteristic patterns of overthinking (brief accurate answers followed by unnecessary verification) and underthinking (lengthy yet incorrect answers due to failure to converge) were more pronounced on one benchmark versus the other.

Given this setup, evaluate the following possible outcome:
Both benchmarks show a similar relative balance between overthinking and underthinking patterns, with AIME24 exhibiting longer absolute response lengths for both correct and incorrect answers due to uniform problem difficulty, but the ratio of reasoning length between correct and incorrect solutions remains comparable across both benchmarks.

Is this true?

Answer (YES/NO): NO